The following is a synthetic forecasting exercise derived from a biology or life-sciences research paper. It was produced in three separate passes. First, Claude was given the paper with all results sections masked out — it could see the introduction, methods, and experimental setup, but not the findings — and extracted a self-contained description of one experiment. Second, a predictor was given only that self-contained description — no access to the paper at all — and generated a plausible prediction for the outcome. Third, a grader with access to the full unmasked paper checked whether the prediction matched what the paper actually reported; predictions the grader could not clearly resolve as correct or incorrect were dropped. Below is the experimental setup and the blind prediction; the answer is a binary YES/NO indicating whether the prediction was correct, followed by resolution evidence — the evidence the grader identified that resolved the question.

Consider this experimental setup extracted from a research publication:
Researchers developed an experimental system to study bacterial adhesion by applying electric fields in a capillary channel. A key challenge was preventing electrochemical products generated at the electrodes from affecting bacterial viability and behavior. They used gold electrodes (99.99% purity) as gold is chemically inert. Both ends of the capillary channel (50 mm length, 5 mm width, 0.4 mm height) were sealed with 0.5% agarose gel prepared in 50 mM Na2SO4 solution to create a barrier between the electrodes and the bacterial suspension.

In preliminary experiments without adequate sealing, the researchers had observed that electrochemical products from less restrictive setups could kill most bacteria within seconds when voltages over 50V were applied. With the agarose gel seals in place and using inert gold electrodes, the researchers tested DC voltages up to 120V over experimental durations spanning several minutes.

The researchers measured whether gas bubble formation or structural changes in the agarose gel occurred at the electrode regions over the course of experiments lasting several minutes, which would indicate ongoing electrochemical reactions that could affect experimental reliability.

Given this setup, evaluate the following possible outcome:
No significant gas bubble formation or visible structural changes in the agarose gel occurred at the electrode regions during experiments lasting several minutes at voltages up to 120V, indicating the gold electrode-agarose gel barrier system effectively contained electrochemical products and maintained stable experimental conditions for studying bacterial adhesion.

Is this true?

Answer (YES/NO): NO